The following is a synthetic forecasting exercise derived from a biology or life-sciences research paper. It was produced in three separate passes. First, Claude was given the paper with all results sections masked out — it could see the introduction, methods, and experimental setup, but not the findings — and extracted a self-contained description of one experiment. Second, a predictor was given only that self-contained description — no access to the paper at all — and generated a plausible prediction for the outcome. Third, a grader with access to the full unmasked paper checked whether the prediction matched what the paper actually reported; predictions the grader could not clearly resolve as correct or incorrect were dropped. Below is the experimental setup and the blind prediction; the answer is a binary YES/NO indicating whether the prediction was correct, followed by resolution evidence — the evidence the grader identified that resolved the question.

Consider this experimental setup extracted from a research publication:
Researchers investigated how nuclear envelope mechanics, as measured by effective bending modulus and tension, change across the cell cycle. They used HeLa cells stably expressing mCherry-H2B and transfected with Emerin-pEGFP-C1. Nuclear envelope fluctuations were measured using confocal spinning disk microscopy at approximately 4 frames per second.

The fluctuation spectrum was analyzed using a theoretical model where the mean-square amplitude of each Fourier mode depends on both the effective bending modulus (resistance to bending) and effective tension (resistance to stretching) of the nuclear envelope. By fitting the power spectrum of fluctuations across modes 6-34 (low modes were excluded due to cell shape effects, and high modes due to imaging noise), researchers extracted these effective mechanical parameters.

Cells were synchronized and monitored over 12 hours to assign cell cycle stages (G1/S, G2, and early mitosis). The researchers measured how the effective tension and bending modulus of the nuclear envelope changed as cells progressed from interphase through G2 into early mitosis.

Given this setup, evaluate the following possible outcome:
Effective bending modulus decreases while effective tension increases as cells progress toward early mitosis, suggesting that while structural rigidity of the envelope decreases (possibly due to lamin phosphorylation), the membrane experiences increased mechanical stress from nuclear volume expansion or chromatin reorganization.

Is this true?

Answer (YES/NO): NO